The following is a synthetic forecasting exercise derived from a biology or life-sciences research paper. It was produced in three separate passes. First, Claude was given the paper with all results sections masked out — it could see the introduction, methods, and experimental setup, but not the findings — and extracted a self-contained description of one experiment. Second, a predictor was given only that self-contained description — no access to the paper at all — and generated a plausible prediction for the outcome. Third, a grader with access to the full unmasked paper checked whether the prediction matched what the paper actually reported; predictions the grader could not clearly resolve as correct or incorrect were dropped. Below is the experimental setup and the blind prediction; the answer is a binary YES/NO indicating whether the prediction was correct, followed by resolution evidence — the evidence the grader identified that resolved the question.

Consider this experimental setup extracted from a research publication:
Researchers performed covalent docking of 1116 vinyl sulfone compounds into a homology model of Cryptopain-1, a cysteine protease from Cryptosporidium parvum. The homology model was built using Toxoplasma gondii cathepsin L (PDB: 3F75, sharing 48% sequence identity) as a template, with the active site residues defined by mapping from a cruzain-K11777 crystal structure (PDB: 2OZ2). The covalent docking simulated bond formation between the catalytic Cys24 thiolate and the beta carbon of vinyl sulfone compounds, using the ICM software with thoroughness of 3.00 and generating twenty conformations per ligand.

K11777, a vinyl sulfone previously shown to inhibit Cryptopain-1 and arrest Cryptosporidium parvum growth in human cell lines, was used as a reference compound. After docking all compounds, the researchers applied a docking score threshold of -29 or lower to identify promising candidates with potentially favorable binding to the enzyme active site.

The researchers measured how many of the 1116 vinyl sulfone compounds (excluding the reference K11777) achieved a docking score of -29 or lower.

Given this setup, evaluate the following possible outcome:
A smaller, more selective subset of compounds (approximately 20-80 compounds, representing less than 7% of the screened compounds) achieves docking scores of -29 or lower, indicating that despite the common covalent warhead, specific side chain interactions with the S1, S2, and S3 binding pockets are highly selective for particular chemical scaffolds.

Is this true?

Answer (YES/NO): YES